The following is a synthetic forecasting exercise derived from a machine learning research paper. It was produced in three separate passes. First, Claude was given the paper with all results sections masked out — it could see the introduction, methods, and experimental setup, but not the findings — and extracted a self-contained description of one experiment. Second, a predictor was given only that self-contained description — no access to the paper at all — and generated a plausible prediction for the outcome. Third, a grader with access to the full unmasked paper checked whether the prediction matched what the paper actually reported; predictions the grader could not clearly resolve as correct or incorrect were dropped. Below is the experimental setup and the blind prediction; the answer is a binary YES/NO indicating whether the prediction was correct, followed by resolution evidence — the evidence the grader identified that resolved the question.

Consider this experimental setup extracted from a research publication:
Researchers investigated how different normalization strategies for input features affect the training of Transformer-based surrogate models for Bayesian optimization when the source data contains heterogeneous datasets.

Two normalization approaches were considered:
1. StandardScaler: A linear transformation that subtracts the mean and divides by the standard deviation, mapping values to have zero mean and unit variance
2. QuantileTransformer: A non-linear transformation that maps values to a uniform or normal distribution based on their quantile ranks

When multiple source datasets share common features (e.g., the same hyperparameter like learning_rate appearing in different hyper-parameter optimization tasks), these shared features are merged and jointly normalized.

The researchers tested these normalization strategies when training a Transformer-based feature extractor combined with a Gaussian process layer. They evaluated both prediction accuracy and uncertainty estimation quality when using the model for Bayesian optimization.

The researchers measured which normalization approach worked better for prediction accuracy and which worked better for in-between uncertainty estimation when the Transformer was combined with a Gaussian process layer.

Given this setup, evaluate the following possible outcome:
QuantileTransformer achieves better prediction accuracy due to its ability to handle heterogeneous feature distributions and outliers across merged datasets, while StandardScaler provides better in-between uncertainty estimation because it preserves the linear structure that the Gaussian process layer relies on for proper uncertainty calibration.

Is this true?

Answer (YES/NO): YES